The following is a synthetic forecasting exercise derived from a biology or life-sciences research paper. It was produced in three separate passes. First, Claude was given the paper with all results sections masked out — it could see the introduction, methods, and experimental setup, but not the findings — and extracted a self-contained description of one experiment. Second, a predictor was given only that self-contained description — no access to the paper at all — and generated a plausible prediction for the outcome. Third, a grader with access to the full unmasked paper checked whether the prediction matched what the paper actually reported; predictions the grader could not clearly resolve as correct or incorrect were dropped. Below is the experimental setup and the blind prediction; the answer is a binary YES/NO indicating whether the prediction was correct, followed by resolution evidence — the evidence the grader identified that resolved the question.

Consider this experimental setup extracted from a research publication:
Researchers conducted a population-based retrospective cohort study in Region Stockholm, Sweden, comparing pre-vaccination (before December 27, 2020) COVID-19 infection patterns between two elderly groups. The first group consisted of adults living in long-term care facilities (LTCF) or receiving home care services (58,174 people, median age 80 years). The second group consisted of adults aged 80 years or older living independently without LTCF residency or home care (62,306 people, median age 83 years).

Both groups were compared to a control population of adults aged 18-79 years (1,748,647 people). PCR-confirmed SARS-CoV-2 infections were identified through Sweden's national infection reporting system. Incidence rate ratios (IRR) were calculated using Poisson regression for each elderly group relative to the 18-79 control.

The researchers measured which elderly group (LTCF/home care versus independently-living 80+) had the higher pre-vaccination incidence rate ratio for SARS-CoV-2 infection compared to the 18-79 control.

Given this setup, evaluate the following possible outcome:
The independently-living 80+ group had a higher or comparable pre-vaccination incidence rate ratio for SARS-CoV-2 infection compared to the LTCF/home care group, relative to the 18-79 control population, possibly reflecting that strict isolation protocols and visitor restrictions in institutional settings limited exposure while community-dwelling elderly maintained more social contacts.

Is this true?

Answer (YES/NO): NO